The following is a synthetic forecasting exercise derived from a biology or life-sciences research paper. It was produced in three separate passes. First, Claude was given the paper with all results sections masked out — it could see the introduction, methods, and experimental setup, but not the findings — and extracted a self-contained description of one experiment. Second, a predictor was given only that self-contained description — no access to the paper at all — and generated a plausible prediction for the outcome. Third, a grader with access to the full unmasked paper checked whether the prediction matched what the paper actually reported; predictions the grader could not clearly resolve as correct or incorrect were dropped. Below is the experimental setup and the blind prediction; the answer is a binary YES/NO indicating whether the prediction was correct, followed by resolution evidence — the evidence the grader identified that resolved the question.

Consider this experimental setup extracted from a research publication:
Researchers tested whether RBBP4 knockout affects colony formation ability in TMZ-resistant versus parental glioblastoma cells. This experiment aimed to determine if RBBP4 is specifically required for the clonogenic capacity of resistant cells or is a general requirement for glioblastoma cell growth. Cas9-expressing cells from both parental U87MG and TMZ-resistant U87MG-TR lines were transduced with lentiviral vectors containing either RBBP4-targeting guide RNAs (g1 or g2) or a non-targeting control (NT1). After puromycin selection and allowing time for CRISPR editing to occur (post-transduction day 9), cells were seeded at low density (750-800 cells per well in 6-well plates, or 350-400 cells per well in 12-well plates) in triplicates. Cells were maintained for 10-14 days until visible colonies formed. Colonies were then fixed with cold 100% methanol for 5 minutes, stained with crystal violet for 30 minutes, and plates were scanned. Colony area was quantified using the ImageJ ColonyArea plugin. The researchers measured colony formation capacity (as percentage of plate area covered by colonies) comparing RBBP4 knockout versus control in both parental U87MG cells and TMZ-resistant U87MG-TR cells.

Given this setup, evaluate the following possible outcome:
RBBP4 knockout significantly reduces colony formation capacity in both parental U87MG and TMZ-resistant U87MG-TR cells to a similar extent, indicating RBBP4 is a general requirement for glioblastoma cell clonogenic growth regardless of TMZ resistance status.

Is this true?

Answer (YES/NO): NO